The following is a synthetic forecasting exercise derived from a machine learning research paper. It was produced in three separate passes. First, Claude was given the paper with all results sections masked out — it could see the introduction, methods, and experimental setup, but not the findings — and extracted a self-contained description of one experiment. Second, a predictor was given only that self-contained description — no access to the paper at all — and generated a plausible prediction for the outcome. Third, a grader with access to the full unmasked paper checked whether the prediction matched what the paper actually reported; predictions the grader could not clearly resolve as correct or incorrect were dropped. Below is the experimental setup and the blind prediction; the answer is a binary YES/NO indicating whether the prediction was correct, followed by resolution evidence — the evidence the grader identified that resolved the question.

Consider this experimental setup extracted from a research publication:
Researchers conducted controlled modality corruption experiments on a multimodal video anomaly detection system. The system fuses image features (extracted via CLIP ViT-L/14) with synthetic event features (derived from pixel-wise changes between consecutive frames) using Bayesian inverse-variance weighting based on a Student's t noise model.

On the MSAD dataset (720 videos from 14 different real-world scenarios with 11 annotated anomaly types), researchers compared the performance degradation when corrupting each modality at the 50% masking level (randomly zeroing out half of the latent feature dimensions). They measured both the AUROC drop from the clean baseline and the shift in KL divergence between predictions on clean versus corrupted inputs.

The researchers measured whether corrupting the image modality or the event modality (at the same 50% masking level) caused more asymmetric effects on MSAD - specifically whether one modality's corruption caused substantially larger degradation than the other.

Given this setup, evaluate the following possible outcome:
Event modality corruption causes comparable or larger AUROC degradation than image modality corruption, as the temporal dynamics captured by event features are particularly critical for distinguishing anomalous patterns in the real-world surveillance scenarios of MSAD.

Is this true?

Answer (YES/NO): NO